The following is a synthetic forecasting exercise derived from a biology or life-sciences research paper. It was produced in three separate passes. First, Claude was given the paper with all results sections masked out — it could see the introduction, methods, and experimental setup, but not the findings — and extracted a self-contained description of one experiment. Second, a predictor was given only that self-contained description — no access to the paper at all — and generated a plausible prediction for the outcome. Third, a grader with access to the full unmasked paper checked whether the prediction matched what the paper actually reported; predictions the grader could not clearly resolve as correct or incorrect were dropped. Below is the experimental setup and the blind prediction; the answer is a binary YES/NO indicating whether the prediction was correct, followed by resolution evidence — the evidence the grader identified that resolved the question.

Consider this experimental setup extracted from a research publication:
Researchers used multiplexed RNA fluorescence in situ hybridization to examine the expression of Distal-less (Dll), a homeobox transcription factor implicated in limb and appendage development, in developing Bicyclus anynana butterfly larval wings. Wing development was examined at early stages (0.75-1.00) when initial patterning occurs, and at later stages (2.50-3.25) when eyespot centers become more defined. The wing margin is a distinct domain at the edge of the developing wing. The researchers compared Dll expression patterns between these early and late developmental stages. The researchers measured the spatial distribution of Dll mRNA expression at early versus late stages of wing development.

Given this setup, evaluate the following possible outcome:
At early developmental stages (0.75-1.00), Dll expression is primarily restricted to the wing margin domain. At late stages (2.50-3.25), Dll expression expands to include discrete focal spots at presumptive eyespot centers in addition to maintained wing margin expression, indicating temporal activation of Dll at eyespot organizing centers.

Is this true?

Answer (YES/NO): YES